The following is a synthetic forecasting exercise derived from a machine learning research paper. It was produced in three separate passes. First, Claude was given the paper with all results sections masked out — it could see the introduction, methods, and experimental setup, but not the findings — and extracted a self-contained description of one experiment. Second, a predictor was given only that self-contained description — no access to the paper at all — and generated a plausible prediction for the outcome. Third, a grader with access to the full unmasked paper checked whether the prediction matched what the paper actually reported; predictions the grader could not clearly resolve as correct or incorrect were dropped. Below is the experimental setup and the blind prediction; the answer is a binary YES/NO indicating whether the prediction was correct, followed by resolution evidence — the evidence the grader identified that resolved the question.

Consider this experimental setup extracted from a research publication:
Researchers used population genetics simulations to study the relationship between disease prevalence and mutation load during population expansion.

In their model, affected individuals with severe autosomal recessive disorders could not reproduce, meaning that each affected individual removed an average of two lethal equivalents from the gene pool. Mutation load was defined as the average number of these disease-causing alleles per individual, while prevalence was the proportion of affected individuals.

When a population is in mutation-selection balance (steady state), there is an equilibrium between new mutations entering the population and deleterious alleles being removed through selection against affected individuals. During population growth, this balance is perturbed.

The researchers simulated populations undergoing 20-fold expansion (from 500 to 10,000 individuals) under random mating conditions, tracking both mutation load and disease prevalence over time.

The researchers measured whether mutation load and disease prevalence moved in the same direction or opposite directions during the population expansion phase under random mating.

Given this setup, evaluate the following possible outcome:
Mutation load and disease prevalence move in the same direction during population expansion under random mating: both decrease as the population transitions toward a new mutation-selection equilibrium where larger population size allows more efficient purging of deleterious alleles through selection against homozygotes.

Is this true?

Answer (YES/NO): NO